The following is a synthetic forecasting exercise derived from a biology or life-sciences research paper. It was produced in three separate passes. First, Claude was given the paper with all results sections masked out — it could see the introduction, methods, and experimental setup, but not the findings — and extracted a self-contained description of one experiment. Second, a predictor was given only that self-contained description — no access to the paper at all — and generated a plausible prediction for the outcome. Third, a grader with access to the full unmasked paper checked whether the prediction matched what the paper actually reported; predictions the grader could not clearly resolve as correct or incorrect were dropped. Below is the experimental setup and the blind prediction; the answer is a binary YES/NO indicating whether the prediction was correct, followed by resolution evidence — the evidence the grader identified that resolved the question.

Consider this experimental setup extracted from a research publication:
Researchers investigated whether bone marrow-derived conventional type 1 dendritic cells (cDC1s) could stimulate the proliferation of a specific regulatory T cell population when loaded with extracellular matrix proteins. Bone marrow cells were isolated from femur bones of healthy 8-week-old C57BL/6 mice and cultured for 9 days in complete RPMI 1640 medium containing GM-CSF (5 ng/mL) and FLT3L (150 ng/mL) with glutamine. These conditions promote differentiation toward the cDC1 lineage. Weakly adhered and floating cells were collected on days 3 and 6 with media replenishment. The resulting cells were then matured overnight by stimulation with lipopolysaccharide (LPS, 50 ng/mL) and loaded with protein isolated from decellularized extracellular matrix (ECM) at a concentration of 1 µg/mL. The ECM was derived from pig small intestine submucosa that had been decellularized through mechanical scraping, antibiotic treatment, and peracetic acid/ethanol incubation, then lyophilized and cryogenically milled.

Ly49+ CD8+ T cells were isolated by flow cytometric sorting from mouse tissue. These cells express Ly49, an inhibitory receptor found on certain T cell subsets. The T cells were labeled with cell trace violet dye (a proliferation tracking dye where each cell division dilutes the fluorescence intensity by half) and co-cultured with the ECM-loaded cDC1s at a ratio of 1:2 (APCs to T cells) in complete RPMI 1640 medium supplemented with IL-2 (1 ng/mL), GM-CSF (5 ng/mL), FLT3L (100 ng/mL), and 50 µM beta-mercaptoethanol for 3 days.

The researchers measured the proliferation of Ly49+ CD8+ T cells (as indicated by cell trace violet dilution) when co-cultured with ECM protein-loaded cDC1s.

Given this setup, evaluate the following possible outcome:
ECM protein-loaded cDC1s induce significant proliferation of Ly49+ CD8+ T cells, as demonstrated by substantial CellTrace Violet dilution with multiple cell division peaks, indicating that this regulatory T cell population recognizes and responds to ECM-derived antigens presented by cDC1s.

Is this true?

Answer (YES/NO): YES